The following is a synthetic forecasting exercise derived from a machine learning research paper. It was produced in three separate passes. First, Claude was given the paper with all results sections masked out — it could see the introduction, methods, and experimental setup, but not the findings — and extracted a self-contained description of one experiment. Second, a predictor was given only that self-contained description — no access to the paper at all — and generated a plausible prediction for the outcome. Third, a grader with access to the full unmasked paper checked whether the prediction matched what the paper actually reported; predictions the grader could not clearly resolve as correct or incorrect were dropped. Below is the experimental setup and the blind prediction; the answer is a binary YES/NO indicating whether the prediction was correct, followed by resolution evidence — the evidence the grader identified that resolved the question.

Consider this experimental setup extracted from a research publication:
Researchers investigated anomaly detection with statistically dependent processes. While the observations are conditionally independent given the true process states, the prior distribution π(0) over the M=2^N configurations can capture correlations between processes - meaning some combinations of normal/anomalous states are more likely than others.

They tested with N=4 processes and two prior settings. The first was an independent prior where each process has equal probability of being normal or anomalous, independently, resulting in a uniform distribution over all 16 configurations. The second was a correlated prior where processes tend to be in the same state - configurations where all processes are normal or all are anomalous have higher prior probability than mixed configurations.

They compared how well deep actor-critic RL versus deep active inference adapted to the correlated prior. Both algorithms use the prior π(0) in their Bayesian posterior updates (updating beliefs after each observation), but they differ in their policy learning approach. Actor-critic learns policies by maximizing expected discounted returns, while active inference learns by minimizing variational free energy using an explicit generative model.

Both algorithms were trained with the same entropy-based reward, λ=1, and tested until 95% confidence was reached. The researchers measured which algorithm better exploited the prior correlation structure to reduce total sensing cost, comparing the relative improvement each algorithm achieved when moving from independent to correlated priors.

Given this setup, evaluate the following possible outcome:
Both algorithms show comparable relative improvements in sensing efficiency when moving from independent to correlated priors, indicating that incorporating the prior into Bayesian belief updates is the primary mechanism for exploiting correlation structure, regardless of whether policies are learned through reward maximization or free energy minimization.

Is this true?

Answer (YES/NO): NO